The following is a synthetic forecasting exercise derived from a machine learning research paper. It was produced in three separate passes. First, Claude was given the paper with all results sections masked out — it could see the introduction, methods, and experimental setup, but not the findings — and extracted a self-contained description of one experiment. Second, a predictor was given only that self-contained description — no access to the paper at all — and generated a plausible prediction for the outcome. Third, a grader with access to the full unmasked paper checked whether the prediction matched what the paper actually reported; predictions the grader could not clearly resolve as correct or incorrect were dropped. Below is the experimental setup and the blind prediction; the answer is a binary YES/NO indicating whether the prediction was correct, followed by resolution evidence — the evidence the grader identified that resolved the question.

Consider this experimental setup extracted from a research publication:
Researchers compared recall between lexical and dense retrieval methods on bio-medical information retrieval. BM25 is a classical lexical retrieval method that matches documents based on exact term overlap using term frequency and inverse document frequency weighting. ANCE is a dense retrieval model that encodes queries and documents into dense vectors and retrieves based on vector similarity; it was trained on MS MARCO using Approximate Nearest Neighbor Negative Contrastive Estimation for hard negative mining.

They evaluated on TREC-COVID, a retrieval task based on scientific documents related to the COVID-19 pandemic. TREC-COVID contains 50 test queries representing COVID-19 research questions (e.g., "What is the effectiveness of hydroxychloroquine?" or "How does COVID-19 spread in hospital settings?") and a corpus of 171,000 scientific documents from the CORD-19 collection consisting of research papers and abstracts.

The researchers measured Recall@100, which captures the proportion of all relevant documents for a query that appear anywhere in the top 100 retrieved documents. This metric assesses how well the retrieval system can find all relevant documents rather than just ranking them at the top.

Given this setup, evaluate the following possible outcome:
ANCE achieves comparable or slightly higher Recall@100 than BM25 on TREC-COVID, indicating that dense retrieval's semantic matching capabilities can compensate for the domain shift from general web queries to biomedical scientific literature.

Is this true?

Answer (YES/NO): NO